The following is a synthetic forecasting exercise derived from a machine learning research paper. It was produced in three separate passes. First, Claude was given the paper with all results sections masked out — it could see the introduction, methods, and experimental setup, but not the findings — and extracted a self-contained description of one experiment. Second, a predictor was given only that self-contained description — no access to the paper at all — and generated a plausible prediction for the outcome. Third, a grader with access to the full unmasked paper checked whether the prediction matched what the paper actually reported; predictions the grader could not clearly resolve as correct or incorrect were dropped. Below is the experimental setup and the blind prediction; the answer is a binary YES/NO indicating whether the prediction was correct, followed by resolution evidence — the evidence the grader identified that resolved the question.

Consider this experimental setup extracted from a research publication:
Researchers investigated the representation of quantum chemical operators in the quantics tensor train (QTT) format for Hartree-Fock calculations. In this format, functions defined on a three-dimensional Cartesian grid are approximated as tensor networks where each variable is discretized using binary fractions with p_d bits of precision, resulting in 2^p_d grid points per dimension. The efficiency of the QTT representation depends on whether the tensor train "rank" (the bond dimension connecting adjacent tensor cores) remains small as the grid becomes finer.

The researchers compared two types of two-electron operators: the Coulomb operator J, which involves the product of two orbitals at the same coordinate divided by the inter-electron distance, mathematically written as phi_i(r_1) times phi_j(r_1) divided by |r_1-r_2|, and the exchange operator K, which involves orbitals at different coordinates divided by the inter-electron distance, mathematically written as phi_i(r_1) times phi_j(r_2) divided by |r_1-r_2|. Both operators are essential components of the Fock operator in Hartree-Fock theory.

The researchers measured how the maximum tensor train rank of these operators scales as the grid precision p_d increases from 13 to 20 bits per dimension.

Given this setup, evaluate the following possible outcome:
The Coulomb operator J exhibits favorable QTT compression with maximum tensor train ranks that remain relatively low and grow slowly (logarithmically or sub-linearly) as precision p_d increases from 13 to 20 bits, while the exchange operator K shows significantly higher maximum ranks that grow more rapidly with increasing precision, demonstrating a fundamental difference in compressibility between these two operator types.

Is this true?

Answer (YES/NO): YES